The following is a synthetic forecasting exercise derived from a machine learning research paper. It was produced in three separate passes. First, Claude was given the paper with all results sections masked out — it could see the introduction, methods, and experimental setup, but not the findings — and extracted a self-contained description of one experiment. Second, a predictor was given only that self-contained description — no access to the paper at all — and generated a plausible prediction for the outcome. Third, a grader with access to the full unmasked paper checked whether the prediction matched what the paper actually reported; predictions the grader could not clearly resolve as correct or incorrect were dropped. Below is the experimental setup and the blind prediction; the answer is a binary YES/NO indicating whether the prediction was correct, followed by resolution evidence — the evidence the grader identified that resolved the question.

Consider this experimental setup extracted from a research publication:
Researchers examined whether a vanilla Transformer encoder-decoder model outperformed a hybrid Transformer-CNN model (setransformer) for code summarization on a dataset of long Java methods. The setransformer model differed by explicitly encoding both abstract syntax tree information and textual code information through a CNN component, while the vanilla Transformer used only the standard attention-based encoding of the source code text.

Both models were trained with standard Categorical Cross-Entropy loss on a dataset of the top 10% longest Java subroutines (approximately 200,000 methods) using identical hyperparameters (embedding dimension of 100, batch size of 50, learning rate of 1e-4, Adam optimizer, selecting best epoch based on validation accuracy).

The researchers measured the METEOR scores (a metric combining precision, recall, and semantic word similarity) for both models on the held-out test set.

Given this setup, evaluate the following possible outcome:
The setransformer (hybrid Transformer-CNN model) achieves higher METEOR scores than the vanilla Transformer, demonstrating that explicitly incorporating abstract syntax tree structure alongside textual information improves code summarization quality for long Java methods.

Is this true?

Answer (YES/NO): NO